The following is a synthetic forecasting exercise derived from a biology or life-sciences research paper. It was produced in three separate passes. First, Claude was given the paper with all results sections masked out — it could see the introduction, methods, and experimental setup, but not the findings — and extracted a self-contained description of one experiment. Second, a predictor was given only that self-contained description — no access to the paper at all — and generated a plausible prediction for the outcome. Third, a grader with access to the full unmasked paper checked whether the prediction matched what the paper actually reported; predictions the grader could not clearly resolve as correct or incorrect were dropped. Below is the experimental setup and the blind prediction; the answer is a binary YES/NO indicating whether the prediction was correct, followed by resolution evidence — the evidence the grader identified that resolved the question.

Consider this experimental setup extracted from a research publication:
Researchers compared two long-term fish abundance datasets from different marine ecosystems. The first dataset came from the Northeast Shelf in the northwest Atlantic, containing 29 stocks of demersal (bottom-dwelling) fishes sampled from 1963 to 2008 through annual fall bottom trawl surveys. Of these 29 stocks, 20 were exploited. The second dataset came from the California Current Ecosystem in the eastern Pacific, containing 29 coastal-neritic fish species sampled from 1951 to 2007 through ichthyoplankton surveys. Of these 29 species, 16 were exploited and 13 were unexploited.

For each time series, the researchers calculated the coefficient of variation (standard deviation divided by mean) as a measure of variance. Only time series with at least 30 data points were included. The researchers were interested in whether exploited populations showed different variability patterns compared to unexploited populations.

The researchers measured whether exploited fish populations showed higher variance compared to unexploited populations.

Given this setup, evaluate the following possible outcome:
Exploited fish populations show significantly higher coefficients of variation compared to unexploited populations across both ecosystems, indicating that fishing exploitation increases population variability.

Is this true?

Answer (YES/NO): NO